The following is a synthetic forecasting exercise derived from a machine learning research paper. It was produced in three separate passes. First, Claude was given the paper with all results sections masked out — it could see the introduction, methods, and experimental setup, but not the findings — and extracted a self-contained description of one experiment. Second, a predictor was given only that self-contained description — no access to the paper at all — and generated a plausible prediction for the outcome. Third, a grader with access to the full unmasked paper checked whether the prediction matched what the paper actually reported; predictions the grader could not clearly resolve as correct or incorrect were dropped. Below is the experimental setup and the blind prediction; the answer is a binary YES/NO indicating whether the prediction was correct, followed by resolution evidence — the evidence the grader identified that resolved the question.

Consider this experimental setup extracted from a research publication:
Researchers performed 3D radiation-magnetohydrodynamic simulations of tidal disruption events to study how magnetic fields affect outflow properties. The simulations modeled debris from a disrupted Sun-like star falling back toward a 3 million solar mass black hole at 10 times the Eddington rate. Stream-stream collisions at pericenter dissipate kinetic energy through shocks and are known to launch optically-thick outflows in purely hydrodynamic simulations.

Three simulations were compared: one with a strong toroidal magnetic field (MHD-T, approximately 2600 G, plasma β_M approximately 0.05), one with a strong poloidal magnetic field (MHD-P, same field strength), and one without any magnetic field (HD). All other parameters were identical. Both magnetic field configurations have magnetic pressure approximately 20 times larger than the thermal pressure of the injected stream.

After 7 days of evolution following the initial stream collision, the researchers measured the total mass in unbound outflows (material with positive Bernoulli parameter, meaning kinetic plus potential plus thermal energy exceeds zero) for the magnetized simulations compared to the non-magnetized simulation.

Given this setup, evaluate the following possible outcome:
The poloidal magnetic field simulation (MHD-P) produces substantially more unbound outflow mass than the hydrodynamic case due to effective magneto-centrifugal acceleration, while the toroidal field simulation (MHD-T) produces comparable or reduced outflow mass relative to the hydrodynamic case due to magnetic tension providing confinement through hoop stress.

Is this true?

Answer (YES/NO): NO